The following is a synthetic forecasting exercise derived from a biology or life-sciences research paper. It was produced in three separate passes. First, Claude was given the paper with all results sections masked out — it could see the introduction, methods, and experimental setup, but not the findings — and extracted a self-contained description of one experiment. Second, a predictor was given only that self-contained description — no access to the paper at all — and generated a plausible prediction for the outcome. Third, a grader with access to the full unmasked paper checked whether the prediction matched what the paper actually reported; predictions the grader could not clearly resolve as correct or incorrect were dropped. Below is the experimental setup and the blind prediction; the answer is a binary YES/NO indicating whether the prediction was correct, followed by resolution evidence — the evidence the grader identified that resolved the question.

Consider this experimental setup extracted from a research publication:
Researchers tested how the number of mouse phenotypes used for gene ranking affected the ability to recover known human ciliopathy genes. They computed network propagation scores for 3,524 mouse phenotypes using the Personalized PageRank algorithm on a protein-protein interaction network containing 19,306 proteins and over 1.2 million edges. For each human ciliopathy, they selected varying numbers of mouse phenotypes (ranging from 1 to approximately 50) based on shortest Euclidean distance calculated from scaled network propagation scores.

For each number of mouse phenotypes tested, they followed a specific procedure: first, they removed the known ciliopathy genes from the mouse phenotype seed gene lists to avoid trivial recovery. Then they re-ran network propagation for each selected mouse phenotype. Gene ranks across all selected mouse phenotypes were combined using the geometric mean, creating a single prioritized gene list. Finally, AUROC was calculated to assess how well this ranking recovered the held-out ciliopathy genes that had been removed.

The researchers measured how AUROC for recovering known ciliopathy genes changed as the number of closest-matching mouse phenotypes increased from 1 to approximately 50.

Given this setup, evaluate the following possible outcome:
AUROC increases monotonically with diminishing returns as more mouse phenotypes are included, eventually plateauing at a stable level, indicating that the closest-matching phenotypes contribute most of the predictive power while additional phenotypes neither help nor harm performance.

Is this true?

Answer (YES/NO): NO